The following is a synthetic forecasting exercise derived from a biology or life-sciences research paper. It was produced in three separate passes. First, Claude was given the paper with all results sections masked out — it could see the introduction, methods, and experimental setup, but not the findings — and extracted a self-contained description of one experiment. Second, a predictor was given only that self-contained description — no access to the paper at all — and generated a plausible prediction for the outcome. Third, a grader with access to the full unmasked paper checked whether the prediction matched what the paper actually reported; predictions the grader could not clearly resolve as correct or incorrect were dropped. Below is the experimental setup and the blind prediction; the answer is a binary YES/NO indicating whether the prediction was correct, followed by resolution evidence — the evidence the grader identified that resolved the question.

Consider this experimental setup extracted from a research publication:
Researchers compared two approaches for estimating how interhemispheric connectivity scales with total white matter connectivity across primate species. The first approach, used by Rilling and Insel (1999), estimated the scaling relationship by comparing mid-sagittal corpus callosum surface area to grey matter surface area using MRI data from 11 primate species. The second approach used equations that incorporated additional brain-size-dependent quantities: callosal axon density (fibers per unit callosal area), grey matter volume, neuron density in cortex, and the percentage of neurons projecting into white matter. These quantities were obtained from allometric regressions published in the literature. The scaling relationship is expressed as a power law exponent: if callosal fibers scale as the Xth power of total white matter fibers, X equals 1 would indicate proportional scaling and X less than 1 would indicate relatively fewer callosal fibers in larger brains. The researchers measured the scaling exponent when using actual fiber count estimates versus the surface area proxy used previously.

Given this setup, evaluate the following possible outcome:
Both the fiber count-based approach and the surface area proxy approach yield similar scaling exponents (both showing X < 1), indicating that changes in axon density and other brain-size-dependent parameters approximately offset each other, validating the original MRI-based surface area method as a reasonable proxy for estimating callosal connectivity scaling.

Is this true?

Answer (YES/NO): NO